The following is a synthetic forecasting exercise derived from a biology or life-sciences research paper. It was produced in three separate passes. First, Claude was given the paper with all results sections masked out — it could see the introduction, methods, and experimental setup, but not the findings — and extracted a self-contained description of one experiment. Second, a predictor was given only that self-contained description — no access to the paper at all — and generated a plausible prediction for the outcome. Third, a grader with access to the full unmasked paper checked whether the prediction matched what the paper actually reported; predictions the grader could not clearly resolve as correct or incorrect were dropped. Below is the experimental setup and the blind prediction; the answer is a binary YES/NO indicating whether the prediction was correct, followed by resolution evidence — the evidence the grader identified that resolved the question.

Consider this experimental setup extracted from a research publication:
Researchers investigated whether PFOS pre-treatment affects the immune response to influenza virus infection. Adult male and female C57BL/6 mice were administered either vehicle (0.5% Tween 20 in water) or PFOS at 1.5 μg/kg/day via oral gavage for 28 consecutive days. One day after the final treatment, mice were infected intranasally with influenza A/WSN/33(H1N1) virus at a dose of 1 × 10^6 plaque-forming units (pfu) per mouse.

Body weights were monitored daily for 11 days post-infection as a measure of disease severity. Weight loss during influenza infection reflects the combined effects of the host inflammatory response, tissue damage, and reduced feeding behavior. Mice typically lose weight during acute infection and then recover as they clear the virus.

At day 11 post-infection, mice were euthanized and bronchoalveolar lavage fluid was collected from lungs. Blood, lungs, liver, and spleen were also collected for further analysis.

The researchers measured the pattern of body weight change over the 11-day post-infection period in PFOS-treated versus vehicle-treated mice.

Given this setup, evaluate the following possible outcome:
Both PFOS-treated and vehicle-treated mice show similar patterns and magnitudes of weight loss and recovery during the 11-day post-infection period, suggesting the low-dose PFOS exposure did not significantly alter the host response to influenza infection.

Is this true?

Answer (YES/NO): YES